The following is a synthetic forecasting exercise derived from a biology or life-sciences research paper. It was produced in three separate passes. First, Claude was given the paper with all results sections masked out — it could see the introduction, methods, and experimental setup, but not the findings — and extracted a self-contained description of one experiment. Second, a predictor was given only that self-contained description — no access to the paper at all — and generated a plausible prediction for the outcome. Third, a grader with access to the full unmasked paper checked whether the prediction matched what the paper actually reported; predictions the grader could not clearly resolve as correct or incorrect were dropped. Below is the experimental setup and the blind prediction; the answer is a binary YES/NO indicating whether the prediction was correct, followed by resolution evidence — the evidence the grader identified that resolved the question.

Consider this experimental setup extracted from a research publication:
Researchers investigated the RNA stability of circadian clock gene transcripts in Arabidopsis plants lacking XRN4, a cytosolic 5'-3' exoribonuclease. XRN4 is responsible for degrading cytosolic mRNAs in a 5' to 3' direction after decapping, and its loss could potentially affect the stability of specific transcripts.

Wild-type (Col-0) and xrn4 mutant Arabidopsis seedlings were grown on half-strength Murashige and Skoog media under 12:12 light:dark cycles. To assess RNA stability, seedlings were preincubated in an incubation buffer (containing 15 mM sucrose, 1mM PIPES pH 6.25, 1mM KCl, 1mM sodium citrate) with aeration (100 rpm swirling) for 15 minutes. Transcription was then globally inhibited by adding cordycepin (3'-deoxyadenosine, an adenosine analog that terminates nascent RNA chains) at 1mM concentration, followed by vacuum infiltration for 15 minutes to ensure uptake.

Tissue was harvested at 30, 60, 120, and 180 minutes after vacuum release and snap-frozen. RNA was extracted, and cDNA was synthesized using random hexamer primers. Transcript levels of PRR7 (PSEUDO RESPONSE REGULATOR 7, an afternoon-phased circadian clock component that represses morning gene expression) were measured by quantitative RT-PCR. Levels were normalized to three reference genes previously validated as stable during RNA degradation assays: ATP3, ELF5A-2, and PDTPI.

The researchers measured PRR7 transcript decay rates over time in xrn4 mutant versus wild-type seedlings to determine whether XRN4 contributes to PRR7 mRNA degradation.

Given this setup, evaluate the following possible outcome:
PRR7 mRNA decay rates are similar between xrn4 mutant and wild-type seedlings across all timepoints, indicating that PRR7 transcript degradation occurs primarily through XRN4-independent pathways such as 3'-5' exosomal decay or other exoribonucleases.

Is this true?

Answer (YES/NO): NO